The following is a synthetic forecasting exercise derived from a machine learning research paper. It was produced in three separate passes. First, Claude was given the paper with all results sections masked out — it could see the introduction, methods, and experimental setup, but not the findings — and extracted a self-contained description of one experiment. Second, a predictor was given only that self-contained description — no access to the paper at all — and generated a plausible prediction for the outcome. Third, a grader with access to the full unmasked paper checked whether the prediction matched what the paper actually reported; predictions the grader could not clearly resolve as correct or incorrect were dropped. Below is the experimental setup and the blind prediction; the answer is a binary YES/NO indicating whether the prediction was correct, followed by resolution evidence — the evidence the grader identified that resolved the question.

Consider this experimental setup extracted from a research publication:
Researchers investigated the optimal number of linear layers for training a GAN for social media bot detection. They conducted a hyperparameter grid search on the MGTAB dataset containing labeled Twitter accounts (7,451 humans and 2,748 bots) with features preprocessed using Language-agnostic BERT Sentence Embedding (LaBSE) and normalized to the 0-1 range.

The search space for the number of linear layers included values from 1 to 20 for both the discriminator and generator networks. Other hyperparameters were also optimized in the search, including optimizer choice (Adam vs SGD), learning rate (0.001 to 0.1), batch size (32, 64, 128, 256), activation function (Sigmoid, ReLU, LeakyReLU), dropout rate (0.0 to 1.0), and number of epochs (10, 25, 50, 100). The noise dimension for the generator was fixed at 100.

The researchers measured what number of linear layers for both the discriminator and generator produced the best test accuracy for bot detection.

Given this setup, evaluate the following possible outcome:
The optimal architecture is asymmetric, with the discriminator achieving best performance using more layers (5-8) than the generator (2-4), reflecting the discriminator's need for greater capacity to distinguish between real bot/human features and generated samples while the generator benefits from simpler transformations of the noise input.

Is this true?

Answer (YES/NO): NO